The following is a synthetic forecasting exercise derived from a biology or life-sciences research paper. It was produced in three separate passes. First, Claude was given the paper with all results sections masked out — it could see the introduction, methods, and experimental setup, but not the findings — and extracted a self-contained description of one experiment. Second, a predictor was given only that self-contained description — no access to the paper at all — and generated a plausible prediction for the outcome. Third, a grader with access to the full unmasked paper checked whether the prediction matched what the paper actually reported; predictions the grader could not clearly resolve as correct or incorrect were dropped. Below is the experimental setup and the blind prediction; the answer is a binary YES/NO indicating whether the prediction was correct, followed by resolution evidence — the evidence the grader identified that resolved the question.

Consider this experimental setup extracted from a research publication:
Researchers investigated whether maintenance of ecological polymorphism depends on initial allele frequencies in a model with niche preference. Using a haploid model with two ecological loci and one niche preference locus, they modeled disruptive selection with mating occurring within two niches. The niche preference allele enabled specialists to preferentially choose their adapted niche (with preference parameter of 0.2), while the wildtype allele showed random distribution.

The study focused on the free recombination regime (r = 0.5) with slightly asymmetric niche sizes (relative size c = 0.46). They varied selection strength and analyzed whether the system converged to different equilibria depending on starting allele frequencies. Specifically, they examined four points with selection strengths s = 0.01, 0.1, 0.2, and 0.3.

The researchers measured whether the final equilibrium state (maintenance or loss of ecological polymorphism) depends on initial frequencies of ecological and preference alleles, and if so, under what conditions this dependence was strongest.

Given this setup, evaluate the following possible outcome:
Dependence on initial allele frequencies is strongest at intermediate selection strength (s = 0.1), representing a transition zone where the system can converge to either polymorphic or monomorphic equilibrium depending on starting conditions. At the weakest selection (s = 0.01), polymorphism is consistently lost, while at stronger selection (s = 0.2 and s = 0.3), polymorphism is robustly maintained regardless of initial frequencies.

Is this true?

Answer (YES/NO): NO